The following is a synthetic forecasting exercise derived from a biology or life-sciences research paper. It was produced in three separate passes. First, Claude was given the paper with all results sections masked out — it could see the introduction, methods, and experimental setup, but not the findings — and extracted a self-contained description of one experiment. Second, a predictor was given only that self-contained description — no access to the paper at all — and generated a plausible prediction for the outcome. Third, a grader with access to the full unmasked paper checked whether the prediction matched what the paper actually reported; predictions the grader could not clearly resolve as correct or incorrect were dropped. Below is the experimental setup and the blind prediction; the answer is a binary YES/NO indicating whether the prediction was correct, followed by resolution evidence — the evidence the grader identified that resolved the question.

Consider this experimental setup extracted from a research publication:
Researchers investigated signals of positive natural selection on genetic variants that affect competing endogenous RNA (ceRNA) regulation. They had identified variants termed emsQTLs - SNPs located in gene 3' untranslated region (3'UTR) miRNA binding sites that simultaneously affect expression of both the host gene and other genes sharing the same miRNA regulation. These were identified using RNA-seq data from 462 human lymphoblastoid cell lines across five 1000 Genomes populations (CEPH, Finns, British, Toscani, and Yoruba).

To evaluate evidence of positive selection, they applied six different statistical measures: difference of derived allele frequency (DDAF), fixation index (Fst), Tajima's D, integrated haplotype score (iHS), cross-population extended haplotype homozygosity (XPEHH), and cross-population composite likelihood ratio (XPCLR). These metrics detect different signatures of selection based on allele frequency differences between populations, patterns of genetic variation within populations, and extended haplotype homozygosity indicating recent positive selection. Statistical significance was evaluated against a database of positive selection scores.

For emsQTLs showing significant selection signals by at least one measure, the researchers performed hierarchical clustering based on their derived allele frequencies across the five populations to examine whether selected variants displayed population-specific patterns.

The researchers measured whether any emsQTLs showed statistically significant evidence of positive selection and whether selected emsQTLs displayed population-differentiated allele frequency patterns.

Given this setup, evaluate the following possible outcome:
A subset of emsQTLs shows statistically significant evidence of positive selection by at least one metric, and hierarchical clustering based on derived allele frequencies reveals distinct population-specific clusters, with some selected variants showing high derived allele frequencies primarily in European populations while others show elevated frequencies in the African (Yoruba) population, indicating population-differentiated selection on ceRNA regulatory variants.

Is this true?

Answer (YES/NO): YES